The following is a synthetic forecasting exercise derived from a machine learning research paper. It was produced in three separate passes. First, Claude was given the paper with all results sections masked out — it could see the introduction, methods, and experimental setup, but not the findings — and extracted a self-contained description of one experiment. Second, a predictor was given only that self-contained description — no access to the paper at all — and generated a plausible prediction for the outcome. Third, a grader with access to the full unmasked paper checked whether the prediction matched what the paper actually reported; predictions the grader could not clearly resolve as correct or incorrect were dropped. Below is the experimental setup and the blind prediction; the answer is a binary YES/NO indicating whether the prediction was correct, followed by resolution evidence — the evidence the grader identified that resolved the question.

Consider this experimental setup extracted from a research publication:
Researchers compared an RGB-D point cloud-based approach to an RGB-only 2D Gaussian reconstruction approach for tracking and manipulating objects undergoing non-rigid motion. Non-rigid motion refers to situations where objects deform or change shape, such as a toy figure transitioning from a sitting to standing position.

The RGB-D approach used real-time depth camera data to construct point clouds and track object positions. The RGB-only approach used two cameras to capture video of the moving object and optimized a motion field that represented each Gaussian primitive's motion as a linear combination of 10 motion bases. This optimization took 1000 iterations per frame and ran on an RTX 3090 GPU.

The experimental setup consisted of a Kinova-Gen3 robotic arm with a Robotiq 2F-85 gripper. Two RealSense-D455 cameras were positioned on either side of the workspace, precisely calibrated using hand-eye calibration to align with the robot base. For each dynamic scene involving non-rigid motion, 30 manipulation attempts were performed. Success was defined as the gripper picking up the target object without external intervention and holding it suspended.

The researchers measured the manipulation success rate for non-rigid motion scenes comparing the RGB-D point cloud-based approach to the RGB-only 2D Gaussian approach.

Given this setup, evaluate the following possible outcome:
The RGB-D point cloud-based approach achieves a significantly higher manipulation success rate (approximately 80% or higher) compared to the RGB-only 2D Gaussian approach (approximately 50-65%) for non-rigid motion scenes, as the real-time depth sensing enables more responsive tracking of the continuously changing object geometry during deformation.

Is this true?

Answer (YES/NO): NO